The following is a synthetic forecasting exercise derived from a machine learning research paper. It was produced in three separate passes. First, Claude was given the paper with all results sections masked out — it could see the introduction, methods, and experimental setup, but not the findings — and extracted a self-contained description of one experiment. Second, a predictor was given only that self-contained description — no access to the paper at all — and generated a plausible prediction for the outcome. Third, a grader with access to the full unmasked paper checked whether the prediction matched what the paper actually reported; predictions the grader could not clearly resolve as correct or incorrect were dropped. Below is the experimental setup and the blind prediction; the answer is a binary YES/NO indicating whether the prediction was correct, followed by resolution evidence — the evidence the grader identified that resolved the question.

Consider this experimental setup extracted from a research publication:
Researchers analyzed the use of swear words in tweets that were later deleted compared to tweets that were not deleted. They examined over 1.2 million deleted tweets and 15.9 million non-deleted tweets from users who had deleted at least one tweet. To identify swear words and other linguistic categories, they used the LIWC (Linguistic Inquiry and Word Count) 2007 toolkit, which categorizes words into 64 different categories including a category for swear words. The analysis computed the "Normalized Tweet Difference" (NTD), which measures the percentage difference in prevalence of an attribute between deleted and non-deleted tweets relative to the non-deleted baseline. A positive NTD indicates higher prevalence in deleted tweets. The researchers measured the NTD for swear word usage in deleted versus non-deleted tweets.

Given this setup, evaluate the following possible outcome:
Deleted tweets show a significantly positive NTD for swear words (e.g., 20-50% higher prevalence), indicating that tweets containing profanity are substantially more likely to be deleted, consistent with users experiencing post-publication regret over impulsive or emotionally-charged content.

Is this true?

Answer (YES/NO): YES